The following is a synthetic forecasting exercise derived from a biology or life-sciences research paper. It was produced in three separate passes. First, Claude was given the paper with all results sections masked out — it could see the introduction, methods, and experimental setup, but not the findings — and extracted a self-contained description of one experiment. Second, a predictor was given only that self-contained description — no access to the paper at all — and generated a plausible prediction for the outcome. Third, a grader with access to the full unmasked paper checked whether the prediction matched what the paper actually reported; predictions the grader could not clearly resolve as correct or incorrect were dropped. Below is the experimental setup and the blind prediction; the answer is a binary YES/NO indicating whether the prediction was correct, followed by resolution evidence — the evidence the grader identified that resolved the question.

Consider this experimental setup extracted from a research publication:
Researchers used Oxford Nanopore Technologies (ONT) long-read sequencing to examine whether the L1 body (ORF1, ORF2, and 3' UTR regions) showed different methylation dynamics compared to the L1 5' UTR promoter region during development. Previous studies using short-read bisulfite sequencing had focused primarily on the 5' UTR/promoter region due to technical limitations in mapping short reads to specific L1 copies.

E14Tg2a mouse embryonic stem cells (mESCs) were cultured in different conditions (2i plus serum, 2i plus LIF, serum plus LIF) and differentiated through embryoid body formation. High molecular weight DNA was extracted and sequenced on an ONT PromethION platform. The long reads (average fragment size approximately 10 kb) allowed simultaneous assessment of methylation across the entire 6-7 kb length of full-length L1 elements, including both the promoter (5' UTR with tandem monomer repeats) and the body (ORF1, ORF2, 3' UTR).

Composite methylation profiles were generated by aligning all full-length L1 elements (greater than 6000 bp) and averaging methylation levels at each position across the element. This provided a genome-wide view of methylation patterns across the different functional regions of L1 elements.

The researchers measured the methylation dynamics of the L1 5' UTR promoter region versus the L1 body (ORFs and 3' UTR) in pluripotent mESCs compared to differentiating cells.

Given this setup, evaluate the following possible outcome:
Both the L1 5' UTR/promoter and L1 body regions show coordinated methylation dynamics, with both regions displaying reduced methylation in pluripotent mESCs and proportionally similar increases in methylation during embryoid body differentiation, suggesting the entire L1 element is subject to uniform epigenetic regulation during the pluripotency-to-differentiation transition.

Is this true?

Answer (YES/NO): NO